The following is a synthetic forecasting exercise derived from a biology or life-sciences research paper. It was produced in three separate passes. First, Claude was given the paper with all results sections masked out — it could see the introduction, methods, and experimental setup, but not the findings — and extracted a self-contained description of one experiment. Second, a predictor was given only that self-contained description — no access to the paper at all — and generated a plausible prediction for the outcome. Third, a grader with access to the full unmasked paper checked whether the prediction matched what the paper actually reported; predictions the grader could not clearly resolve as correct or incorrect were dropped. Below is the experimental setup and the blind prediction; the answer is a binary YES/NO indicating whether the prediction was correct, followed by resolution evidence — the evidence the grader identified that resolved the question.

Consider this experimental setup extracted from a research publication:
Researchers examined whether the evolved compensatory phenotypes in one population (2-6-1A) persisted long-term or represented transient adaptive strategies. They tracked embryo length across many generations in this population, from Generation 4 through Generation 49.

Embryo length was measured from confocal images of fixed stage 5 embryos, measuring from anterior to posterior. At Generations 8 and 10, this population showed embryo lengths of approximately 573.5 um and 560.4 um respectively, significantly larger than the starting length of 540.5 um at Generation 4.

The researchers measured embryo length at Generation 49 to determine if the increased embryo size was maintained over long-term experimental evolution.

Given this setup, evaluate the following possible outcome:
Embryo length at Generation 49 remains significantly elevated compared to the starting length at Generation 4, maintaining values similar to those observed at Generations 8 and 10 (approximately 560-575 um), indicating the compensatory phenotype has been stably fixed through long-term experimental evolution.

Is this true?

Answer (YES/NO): NO